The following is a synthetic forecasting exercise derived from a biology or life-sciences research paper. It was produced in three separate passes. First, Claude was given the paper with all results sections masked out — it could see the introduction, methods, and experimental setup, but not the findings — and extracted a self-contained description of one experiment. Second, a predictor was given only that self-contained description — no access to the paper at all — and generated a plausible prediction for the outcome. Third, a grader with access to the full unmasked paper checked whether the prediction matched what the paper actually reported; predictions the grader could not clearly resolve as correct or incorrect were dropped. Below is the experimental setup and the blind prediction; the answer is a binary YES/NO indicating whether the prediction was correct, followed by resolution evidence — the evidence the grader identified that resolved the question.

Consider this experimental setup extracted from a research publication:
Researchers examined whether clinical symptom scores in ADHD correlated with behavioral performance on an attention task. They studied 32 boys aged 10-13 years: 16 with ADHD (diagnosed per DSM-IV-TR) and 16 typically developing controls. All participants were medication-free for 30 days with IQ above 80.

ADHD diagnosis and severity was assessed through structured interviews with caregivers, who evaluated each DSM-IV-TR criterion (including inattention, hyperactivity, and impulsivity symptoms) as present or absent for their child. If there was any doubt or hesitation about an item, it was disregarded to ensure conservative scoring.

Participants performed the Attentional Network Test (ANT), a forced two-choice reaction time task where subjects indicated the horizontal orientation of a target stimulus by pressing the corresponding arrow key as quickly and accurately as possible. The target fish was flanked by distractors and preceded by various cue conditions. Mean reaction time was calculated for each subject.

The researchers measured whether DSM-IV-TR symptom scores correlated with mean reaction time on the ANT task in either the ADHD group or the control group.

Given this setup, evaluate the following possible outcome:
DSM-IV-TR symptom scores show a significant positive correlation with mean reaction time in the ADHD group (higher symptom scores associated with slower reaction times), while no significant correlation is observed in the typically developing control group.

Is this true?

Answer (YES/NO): NO